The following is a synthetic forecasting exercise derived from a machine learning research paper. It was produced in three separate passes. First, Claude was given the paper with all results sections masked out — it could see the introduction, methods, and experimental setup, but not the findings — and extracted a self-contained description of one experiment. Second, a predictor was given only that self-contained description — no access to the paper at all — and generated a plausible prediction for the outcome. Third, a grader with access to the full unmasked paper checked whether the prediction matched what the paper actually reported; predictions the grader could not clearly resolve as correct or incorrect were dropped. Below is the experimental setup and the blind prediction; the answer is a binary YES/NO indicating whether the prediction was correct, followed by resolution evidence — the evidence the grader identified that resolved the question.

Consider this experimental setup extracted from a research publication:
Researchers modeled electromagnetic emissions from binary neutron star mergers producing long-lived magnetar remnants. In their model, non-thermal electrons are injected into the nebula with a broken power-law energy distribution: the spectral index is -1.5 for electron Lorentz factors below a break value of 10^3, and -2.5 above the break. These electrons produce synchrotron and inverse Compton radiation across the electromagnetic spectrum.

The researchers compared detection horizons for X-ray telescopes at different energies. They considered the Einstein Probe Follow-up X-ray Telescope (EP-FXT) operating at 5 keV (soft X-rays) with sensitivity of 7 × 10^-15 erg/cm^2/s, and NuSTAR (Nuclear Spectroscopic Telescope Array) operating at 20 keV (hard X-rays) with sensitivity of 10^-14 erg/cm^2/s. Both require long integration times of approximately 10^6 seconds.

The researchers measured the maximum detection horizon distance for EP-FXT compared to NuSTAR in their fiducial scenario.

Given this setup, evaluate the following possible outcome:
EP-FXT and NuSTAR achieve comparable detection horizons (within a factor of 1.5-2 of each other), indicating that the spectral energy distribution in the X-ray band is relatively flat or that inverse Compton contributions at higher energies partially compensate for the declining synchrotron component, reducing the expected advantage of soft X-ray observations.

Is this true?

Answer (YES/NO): NO